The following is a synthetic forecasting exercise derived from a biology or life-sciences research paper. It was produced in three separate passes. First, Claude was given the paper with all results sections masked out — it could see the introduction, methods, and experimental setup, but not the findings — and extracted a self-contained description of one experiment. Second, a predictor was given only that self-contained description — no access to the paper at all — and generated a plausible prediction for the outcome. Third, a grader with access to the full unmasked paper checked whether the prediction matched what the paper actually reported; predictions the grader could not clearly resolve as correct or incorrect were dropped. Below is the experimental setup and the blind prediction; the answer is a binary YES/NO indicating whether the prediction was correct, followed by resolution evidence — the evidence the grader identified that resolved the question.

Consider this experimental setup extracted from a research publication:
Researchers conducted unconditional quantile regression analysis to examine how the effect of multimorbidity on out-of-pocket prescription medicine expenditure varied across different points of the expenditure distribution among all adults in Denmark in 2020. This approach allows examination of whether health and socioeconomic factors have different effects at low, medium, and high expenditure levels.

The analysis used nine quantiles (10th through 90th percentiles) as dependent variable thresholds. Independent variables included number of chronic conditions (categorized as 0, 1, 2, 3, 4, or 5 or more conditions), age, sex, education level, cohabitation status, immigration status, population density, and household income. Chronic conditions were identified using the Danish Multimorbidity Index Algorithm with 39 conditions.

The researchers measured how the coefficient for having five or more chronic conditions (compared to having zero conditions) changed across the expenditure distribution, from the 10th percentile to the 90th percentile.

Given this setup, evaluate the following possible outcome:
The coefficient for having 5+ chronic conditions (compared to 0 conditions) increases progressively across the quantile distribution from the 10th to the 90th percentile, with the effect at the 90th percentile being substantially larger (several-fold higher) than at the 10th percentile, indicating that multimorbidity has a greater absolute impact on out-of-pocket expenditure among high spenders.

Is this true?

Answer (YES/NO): YES